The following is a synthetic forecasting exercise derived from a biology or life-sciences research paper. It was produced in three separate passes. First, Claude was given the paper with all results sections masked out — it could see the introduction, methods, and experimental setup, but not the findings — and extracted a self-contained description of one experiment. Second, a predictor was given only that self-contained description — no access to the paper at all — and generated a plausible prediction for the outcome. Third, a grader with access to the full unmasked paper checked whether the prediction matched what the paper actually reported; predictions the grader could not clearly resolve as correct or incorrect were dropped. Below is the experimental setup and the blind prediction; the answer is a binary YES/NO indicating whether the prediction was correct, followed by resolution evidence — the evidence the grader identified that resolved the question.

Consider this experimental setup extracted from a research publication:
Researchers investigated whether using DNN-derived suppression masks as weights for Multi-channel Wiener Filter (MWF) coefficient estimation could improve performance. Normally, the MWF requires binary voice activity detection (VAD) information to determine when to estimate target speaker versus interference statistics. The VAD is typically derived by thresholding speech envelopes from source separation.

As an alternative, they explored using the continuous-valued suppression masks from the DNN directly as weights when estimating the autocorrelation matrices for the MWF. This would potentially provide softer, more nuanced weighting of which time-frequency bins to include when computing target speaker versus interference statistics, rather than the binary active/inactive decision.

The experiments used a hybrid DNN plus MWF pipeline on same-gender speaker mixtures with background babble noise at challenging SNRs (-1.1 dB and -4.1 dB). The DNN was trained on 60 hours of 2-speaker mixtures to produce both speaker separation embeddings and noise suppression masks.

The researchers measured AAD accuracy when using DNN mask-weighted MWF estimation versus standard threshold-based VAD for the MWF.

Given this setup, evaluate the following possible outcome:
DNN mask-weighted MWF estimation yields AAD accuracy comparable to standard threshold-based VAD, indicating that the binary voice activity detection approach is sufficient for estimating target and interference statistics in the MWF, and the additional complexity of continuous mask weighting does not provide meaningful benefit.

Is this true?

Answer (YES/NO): YES